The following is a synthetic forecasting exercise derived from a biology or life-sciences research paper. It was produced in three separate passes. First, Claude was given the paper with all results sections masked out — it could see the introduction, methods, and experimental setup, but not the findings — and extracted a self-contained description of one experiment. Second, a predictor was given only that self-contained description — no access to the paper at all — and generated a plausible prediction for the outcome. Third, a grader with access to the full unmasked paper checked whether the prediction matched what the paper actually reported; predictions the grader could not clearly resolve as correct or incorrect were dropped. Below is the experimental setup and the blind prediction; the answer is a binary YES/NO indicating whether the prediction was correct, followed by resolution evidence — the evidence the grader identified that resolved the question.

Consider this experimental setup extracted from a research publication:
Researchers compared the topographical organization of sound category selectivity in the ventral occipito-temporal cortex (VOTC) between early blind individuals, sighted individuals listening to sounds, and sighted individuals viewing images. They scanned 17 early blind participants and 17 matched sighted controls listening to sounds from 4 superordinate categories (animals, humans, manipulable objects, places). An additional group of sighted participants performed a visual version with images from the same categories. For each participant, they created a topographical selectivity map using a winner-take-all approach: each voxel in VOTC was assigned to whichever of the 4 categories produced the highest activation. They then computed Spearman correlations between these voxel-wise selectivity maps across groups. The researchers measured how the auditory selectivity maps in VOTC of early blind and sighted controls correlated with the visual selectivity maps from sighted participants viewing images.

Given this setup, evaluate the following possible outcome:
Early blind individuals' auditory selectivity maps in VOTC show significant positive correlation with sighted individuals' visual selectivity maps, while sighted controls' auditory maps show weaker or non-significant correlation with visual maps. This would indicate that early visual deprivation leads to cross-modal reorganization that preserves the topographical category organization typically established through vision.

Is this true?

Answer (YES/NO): YES